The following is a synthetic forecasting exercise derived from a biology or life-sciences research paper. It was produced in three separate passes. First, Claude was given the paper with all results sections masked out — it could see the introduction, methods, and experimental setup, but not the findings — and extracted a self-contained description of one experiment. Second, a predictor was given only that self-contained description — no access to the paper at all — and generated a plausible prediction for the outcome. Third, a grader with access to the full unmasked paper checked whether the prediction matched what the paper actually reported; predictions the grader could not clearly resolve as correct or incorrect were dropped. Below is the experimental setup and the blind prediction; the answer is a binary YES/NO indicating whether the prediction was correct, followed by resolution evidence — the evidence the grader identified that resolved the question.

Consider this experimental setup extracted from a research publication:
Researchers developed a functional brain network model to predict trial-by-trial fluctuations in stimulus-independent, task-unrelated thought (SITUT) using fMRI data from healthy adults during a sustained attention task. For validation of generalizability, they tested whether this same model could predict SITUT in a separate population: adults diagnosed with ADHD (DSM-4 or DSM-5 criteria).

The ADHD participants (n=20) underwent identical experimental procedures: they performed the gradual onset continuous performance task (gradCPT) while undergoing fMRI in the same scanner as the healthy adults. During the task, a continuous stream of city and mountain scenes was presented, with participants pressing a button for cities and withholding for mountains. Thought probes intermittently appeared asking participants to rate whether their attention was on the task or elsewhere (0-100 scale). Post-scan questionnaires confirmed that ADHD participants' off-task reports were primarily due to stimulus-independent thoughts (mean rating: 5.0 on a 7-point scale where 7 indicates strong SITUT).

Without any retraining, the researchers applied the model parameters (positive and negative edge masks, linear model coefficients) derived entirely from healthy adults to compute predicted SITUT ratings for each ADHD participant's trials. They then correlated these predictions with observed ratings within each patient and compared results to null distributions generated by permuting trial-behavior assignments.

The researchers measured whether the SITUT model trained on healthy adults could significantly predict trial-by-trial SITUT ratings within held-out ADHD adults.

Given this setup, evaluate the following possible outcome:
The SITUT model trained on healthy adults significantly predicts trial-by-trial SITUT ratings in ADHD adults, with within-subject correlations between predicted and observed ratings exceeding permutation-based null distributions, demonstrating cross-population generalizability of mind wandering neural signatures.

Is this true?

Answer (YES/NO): YES